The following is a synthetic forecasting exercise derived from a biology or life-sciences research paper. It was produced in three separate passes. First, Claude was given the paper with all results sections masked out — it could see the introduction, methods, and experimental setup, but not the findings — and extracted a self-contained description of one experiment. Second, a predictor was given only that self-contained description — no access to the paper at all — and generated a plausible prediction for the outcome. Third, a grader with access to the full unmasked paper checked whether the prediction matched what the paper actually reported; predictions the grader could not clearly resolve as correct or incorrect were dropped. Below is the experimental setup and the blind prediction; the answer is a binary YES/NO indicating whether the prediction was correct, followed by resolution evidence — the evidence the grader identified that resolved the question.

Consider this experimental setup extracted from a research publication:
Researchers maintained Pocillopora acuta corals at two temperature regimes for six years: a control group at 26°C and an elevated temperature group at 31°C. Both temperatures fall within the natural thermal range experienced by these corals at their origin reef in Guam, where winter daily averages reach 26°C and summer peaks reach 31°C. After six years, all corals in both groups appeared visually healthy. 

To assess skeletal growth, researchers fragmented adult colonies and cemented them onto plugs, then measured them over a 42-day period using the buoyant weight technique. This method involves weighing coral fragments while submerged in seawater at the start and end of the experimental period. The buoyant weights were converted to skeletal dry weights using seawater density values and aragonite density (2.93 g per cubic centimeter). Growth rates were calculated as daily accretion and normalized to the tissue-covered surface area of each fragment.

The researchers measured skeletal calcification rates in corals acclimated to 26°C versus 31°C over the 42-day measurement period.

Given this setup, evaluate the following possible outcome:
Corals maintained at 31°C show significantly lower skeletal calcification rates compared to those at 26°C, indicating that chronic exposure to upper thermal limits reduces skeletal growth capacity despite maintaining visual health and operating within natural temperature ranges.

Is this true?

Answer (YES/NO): YES